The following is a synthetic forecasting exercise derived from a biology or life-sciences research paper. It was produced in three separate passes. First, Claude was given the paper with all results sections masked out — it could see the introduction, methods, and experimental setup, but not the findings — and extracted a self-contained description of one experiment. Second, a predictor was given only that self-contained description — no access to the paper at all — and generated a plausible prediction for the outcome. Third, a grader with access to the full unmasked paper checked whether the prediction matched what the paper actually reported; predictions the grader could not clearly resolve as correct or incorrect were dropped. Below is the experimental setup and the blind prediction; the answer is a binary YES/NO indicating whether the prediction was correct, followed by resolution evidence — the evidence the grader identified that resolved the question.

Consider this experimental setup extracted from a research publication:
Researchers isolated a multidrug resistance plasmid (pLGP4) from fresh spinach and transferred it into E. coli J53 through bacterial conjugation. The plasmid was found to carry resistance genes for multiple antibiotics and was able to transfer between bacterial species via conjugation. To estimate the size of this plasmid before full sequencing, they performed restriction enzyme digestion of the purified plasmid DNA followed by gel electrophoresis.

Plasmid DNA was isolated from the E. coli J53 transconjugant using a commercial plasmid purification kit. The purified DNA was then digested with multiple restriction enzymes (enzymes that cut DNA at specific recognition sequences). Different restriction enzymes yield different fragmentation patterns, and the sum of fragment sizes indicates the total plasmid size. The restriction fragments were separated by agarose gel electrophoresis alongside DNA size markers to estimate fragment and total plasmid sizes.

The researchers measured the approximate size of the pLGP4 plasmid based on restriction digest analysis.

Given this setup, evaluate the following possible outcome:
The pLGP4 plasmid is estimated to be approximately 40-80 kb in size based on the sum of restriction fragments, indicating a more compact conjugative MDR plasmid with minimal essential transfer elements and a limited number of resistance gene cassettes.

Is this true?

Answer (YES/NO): NO